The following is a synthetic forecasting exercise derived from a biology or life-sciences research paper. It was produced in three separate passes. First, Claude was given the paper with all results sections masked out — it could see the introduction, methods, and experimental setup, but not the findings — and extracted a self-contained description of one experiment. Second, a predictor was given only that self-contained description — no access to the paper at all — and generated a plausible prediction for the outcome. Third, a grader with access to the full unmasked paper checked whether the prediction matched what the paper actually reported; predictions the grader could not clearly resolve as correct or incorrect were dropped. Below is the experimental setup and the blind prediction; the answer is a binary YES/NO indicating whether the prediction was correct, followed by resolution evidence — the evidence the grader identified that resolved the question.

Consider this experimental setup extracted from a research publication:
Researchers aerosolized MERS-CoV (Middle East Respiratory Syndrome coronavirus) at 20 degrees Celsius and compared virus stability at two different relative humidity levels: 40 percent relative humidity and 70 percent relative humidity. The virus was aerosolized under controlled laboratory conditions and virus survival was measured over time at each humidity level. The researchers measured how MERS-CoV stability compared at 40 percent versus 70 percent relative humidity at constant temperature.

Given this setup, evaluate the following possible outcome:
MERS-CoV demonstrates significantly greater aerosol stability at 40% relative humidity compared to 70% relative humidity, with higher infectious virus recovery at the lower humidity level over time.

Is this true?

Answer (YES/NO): YES